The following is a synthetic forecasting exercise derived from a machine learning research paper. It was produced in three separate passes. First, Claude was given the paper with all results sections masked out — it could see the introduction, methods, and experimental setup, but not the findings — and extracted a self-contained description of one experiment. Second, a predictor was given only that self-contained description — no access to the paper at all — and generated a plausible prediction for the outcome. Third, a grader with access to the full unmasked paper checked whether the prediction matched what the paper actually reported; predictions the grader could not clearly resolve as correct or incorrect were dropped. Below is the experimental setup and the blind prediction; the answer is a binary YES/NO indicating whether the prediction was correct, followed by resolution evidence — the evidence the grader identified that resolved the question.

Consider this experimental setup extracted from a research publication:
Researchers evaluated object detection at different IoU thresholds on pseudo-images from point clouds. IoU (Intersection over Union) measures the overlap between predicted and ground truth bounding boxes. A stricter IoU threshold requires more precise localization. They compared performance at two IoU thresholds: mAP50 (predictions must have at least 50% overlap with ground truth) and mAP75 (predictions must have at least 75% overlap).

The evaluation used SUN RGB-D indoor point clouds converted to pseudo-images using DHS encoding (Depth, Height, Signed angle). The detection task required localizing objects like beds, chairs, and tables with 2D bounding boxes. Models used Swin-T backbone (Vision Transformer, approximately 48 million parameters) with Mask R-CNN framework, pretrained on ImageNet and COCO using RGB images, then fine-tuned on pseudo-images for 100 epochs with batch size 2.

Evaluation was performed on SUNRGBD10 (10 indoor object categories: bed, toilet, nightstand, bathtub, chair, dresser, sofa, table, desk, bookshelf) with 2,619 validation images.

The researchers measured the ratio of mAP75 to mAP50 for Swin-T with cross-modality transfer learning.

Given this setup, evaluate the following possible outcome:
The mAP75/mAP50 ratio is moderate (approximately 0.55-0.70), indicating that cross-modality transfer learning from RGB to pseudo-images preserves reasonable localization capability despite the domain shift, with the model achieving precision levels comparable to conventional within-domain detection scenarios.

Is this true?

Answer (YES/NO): YES